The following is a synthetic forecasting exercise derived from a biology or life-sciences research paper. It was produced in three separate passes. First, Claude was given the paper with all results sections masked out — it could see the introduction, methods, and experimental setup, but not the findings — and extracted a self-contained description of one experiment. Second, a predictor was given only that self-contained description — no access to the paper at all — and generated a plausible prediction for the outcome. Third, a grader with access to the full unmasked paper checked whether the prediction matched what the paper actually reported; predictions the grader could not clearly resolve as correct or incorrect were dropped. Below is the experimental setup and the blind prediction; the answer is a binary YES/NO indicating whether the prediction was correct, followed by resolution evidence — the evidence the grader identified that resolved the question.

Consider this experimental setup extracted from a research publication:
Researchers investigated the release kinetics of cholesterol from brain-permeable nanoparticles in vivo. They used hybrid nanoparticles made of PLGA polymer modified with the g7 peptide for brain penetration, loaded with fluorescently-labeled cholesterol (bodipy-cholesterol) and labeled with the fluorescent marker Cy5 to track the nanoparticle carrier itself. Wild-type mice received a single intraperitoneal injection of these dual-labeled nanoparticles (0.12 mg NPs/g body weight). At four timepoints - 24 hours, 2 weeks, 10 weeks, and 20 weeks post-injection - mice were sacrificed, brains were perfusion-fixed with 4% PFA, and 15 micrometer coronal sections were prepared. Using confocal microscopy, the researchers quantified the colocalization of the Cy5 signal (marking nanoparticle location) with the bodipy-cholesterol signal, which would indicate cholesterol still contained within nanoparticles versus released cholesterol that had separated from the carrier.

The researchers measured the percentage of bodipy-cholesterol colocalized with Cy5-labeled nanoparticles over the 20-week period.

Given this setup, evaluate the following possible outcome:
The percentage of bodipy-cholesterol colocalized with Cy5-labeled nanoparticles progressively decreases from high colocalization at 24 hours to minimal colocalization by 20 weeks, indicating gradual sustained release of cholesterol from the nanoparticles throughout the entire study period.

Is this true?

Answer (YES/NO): YES